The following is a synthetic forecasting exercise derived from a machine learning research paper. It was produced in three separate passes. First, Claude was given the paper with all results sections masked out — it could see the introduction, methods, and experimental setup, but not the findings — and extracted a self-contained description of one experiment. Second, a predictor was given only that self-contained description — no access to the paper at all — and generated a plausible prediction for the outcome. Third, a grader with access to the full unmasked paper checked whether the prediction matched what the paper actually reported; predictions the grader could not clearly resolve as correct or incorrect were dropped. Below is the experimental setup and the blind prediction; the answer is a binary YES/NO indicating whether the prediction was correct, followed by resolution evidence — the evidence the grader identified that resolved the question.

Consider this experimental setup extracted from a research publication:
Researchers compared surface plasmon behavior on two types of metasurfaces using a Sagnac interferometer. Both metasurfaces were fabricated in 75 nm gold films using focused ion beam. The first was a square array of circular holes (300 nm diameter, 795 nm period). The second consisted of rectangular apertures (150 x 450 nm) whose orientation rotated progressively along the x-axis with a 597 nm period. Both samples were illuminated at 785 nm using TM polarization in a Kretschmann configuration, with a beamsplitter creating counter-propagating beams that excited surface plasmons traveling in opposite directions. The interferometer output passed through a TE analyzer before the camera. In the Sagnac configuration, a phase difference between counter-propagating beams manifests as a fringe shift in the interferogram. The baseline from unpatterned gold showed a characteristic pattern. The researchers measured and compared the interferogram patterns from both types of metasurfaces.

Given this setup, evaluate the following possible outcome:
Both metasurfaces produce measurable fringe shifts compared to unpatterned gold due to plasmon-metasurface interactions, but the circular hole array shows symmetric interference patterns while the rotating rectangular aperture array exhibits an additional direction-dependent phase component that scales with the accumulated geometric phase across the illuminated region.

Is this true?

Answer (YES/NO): NO